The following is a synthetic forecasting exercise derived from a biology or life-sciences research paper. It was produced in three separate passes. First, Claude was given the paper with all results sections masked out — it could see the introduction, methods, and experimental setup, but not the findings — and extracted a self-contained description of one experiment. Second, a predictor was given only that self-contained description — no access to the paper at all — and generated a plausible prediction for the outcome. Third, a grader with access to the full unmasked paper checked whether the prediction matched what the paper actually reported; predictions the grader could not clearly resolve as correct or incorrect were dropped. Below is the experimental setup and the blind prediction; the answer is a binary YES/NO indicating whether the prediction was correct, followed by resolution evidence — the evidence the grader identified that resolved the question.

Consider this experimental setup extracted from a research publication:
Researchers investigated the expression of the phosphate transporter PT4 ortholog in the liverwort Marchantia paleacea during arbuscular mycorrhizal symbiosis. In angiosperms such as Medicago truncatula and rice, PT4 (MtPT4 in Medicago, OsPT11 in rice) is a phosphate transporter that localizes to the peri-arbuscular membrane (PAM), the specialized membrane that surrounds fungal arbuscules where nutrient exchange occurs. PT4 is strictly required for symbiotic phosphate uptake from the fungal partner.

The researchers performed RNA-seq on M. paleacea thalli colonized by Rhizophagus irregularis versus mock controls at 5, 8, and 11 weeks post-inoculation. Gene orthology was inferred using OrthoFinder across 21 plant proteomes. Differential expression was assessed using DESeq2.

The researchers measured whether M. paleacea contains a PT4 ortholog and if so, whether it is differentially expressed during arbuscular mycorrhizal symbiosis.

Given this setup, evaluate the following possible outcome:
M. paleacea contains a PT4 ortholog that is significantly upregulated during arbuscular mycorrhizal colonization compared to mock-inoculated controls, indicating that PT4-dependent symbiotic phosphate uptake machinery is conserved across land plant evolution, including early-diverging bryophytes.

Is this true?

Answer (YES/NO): NO